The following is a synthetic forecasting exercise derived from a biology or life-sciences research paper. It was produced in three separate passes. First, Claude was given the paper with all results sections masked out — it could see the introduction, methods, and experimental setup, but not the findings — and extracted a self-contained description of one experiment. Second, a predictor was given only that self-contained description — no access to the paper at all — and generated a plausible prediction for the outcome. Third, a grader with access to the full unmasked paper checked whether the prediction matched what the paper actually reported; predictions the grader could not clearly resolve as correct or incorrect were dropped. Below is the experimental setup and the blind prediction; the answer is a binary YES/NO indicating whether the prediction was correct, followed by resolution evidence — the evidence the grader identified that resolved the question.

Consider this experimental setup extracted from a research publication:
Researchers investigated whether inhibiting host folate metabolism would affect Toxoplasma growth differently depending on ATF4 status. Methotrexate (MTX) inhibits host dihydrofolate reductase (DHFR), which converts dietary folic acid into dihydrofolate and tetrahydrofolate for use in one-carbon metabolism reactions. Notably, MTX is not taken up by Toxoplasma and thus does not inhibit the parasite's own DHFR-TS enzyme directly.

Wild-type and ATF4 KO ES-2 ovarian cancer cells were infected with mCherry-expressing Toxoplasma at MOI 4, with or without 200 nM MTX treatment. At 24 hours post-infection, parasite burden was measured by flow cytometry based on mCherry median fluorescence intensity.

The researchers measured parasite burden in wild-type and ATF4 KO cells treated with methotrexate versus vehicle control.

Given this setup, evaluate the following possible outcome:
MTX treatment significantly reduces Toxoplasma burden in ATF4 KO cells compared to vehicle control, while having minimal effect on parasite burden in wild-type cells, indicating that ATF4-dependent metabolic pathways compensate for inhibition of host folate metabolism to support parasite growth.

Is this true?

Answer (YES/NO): NO